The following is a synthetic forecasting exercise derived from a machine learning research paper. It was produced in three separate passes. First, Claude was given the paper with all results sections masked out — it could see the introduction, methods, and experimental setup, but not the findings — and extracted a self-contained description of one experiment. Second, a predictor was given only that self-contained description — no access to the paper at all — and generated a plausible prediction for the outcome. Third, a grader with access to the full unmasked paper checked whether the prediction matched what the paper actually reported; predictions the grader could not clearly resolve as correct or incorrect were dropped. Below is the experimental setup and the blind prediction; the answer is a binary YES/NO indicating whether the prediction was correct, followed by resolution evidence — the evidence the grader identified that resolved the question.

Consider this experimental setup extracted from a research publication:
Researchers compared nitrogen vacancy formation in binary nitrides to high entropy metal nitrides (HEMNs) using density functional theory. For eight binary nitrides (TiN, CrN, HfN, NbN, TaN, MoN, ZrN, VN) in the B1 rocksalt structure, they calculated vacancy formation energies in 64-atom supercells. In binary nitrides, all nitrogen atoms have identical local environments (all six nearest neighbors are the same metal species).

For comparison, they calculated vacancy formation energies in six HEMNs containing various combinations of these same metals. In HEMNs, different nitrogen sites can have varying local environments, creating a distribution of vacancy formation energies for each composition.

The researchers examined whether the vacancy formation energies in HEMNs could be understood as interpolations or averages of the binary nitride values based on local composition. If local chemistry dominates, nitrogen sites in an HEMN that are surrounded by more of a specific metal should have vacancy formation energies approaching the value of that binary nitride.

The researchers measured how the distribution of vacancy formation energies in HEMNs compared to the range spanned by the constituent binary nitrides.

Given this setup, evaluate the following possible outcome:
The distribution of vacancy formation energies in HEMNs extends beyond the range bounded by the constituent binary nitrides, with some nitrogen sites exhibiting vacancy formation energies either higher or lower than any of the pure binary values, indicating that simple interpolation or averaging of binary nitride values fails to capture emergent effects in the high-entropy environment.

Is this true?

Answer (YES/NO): NO